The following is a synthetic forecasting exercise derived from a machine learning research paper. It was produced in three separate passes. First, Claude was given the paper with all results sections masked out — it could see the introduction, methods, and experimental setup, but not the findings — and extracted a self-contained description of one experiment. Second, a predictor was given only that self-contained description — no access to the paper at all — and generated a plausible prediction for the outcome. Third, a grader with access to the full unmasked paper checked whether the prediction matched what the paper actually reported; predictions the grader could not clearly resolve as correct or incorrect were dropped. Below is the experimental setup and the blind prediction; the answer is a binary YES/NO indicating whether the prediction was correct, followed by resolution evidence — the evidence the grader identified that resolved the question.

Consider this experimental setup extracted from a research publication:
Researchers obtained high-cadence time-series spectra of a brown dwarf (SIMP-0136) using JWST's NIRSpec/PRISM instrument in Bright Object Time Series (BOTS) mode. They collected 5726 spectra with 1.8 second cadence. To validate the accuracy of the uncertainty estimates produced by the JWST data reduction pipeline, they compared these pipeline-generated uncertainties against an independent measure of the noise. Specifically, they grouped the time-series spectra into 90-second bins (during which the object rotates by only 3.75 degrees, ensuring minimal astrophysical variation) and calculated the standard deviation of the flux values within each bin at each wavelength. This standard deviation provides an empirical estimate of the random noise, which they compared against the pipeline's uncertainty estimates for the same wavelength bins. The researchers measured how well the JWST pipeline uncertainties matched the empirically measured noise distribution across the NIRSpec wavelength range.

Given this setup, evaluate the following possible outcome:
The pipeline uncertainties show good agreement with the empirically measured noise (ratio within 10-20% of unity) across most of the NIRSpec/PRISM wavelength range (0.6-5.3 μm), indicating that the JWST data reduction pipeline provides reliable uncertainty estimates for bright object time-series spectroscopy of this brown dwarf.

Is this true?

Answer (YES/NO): YES